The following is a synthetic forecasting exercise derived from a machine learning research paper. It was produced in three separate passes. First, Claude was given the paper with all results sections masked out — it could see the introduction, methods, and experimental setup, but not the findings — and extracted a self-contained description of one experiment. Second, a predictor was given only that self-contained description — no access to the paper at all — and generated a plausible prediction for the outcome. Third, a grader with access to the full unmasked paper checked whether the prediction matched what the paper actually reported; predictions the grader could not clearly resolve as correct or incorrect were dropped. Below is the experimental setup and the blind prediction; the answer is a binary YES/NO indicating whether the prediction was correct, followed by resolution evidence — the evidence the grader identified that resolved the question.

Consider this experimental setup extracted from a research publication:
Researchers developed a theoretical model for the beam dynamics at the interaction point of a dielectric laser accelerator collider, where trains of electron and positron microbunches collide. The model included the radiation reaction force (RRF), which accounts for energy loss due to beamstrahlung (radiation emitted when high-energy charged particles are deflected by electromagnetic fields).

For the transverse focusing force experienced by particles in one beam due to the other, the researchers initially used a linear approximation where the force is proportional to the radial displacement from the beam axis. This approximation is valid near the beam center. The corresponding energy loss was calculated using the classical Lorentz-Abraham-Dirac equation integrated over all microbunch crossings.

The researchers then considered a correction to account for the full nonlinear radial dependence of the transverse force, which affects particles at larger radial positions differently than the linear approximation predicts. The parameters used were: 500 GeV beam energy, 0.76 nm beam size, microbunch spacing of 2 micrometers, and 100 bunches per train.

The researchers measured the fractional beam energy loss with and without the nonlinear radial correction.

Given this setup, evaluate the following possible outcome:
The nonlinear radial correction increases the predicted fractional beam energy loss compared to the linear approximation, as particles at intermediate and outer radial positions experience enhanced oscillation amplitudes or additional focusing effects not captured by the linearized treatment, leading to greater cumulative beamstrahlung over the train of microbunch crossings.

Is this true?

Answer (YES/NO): NO